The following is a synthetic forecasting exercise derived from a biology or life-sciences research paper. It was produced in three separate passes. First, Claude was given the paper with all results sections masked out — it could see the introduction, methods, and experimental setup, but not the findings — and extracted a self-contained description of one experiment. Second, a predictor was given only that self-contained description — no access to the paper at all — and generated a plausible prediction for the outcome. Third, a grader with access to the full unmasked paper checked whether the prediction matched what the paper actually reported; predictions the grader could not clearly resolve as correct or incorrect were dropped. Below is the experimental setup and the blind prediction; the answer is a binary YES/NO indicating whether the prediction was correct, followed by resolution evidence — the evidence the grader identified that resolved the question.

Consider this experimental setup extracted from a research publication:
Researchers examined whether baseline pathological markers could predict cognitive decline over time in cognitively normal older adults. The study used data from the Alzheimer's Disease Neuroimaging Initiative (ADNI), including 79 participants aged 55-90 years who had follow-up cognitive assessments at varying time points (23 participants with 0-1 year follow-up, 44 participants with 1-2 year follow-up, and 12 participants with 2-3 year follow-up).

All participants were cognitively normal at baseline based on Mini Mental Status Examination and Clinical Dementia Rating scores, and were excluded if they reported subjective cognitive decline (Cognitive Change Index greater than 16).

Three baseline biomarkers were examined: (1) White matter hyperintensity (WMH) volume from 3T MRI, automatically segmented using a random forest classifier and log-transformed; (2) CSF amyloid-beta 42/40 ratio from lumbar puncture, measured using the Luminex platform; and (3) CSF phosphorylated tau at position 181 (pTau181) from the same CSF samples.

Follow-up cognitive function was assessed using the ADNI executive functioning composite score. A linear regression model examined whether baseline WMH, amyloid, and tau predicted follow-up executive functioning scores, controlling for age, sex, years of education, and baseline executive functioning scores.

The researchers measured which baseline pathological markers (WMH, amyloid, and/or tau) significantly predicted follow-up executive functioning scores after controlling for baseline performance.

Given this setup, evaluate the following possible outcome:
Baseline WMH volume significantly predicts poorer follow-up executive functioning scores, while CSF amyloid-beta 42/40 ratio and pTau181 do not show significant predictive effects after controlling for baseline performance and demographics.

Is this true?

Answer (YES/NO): YES